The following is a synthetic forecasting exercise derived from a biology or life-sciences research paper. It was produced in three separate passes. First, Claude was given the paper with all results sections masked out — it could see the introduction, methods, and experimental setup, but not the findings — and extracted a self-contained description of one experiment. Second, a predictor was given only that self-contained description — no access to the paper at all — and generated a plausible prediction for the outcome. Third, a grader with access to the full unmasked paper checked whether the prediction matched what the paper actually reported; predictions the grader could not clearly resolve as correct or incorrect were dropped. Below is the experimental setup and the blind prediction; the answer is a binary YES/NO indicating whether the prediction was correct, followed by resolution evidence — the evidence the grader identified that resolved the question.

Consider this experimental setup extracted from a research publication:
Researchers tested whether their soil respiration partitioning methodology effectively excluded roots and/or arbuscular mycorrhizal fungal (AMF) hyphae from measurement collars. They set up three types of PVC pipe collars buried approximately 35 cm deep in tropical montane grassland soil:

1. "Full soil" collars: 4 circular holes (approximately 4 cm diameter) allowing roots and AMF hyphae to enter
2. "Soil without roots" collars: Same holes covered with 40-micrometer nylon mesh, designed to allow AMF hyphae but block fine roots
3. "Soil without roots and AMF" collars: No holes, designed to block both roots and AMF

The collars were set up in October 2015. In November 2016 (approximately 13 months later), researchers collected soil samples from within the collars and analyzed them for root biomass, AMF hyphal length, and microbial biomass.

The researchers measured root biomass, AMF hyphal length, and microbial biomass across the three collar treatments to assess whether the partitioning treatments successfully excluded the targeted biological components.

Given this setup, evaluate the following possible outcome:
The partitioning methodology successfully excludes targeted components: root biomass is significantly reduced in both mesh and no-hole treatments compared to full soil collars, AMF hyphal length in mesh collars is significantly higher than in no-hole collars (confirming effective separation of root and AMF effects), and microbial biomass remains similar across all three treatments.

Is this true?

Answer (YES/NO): NO